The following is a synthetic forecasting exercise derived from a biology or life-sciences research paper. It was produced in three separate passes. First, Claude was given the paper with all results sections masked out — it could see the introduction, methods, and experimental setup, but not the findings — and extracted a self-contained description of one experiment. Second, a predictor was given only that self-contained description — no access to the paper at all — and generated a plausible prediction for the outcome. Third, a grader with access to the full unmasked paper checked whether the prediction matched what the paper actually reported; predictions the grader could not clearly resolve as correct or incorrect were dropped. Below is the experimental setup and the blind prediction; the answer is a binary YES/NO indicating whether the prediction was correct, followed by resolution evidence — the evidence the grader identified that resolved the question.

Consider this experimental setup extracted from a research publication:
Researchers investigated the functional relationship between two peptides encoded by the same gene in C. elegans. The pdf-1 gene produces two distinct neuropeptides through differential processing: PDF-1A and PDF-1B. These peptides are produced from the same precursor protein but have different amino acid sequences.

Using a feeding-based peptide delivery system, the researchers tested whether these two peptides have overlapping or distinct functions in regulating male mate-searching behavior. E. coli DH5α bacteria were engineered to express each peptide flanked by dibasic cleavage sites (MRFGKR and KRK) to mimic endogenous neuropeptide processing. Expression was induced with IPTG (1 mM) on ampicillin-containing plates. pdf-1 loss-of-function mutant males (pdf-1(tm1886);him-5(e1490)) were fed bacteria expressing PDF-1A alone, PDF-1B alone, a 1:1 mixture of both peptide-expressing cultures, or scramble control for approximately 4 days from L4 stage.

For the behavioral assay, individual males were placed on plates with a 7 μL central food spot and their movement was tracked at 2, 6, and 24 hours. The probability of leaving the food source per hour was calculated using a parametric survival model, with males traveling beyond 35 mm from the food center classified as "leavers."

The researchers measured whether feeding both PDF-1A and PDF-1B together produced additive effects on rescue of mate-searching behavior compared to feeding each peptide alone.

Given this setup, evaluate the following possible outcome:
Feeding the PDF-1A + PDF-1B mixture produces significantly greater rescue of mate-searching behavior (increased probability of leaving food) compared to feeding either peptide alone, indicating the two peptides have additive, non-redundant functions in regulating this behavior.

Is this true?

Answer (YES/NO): NO